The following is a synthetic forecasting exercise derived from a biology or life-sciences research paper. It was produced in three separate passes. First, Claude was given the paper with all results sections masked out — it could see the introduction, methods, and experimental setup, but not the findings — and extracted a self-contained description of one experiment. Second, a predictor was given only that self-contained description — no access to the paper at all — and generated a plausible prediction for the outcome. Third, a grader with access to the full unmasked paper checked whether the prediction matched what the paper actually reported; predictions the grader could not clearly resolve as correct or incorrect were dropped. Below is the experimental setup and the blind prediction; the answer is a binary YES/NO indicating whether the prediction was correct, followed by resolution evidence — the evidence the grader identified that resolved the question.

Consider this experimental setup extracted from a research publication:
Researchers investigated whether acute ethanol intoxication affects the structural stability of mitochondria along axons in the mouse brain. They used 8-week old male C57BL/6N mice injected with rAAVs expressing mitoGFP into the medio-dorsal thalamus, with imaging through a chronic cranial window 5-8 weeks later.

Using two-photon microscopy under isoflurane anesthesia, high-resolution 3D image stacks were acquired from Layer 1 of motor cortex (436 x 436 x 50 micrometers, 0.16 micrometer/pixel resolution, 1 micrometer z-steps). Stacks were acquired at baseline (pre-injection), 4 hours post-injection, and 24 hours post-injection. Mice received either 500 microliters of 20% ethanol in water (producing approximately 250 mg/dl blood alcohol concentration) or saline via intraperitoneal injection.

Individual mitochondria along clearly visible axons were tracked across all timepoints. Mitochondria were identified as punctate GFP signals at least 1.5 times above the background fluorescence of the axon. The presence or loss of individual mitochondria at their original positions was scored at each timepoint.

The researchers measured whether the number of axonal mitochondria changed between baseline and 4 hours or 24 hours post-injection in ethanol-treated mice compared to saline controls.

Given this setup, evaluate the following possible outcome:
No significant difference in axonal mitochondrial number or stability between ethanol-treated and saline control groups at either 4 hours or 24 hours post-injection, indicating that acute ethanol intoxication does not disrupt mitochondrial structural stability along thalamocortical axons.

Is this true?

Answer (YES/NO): NO